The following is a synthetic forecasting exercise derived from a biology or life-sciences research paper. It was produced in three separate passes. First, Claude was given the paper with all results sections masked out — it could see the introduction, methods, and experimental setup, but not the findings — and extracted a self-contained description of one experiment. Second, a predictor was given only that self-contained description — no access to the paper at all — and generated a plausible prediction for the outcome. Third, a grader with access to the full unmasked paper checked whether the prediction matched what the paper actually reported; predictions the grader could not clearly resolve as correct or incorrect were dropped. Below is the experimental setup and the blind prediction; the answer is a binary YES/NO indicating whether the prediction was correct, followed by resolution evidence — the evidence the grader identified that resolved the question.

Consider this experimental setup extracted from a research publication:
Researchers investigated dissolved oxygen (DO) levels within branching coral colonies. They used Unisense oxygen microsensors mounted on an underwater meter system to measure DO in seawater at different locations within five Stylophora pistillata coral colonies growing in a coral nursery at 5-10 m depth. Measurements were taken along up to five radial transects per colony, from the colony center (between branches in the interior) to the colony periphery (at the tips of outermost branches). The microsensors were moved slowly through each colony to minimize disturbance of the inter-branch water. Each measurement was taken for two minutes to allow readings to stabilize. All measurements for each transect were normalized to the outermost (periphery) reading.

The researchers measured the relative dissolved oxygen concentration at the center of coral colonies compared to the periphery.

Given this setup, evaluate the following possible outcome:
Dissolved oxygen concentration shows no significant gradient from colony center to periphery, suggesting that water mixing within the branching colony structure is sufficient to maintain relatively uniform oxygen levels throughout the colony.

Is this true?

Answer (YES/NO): NO